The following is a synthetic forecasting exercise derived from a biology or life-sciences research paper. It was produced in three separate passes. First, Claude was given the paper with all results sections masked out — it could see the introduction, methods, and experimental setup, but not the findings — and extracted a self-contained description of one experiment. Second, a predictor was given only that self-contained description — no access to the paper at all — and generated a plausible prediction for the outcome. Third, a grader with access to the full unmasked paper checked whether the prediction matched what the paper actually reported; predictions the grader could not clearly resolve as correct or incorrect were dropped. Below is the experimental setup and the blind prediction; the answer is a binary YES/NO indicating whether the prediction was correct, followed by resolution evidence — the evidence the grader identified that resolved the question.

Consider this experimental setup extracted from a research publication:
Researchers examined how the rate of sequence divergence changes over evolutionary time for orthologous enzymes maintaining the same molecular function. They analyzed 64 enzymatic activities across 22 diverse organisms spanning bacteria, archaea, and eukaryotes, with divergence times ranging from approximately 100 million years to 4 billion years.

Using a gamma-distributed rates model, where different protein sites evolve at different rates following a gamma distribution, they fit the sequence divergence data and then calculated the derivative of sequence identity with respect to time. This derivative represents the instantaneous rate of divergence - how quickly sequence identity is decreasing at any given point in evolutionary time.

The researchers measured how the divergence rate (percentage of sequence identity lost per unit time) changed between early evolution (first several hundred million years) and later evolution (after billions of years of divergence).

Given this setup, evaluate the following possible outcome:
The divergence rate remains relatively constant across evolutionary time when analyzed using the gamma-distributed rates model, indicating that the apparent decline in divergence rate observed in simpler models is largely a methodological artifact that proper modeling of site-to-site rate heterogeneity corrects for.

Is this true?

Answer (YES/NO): NO